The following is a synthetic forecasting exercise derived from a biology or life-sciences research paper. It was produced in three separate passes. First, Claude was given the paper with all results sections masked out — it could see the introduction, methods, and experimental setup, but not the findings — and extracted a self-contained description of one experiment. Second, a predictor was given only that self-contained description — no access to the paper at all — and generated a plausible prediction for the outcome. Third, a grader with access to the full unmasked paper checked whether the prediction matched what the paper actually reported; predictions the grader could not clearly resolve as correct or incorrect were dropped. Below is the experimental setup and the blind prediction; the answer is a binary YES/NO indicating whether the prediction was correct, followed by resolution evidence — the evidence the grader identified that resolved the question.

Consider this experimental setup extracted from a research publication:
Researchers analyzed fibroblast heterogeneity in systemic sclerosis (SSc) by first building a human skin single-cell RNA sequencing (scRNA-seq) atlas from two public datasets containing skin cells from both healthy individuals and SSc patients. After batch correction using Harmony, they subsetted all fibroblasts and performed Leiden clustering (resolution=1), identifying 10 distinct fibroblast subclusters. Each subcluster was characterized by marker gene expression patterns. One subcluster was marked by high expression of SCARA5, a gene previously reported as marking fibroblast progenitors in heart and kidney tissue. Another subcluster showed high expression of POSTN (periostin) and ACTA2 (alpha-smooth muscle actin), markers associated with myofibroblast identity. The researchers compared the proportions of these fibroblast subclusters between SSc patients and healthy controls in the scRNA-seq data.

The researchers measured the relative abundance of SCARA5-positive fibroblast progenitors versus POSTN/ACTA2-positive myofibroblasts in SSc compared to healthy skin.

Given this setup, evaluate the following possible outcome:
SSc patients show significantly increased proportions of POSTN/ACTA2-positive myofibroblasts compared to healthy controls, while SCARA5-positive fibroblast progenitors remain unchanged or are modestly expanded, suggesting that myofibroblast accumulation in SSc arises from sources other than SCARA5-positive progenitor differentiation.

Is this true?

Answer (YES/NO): NO